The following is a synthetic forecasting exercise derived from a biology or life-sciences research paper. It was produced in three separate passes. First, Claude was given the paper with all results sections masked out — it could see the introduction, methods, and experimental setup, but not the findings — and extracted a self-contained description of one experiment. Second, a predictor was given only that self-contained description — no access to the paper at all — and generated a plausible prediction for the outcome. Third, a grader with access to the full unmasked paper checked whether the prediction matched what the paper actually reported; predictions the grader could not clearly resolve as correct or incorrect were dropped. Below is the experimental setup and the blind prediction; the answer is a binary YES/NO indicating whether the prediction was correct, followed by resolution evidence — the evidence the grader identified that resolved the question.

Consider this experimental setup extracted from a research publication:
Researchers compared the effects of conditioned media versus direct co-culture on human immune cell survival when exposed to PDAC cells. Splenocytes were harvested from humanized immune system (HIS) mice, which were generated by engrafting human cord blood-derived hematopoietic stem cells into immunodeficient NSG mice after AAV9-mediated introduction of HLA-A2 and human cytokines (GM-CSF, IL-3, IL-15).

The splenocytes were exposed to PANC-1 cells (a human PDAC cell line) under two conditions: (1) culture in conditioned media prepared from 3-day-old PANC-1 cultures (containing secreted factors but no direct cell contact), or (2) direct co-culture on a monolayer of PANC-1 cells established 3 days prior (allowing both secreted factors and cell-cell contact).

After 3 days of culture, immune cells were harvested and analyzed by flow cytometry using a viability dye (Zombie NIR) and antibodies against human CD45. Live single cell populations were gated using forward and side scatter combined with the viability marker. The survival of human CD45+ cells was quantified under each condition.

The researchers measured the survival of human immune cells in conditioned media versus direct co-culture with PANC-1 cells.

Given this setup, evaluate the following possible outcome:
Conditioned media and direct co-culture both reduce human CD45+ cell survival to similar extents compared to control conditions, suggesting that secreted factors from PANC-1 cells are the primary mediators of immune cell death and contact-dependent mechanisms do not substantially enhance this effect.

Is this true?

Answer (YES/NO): NO